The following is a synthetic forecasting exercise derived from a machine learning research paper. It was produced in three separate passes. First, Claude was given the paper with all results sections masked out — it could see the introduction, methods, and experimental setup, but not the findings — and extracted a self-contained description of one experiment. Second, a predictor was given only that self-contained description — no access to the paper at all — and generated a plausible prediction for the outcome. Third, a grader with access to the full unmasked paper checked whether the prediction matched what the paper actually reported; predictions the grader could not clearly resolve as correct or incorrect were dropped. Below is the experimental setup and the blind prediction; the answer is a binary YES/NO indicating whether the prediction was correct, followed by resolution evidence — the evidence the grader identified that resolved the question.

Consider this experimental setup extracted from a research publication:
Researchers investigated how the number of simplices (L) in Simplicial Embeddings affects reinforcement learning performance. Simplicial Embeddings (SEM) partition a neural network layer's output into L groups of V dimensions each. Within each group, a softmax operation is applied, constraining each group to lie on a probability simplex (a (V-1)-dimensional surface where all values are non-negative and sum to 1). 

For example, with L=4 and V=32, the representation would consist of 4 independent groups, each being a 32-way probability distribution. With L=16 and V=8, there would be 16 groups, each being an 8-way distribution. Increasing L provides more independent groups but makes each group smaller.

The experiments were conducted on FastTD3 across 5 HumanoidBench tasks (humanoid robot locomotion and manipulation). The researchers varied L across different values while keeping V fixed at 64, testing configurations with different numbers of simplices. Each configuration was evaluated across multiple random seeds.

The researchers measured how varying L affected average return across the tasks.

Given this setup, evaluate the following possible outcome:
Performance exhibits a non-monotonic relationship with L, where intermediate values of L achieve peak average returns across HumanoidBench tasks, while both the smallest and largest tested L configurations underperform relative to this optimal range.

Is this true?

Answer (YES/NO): NO